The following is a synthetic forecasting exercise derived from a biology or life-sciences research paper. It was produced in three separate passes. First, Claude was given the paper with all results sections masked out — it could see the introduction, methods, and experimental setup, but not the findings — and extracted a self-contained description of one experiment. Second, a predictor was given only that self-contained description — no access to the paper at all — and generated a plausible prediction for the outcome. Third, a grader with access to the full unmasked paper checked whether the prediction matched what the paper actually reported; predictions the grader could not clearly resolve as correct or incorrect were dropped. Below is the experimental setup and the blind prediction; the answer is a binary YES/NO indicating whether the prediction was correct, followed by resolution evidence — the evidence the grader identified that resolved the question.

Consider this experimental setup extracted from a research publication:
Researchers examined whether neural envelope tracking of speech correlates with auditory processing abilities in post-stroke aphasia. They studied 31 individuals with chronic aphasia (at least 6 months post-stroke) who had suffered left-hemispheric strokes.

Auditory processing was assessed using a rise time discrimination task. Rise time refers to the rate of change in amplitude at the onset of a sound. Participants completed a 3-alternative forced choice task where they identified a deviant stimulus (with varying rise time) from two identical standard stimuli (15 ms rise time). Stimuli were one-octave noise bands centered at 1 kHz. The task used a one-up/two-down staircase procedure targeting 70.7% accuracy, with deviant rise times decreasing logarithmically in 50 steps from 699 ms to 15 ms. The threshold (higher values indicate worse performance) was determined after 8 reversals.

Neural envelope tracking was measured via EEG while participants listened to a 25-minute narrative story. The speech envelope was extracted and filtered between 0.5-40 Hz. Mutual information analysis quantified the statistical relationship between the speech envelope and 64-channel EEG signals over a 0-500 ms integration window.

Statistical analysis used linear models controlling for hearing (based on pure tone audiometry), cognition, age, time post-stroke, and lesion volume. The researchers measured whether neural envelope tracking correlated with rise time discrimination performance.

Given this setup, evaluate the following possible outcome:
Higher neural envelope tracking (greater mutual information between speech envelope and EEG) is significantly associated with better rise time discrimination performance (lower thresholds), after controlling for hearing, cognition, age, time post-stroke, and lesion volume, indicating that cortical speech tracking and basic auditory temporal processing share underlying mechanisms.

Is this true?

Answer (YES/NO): YES